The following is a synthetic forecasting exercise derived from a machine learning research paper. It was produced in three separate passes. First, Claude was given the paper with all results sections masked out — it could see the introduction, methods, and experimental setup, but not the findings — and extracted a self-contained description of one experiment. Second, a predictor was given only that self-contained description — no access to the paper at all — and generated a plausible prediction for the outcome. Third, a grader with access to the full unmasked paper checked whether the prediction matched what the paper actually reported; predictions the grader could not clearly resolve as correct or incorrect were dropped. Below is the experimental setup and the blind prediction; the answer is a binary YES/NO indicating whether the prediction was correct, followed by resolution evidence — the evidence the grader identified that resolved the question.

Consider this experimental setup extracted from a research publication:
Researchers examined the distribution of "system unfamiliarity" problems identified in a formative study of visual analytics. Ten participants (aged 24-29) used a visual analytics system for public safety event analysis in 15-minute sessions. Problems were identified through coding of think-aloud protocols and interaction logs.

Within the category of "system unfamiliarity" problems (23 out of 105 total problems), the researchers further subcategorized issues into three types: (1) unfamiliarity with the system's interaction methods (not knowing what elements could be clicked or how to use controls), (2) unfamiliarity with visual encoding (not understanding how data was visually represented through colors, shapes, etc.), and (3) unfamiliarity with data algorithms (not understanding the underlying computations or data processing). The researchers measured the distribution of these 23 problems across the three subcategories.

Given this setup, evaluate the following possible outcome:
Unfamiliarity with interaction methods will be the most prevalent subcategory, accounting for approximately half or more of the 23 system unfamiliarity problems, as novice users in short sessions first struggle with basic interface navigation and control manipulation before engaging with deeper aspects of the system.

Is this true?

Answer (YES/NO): YES